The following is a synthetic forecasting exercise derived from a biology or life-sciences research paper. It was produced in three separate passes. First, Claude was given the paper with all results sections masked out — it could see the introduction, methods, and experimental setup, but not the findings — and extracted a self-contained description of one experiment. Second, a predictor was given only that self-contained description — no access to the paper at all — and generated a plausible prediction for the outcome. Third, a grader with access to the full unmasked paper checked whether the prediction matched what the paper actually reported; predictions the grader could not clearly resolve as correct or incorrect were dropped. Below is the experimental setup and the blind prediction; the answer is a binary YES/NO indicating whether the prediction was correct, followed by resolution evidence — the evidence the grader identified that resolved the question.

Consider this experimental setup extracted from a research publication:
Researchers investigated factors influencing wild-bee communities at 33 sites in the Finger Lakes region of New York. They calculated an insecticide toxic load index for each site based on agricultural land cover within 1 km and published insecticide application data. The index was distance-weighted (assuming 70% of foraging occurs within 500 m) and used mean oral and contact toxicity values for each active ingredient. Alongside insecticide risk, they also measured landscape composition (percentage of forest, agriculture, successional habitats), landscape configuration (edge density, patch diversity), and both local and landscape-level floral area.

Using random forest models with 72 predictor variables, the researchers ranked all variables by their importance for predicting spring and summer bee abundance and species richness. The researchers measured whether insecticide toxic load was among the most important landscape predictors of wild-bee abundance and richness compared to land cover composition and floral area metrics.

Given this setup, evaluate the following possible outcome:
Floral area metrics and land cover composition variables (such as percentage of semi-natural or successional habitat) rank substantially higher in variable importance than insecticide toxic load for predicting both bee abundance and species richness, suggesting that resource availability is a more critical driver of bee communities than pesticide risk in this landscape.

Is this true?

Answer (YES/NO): YES